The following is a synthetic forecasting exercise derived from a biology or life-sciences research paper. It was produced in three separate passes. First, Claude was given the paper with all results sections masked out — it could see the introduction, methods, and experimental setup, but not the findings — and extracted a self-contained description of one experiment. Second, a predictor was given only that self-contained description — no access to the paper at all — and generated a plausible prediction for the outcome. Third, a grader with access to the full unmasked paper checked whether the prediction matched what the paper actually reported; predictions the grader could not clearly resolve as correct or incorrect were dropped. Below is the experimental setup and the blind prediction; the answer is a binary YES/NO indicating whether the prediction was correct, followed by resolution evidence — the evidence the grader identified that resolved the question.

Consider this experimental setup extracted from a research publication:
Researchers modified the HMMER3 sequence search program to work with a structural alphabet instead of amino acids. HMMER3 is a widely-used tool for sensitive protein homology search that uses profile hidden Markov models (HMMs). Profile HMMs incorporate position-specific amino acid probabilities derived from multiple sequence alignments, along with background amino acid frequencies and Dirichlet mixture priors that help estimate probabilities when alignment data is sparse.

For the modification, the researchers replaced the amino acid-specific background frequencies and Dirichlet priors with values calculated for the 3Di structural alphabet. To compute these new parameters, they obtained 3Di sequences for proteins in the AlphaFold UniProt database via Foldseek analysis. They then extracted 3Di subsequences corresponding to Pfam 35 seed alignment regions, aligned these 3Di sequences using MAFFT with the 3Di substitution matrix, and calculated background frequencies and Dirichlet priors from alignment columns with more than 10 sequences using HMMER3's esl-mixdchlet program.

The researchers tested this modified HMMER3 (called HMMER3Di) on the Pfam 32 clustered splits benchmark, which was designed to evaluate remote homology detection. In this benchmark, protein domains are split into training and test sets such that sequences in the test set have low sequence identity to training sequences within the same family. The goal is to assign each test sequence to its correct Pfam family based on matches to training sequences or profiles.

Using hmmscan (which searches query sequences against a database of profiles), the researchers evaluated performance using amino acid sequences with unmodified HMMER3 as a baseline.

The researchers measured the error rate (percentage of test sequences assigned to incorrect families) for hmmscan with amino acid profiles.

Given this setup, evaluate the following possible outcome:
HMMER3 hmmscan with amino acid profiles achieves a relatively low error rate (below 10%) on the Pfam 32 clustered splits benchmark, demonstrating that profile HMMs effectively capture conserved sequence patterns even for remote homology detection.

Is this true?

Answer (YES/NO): NO